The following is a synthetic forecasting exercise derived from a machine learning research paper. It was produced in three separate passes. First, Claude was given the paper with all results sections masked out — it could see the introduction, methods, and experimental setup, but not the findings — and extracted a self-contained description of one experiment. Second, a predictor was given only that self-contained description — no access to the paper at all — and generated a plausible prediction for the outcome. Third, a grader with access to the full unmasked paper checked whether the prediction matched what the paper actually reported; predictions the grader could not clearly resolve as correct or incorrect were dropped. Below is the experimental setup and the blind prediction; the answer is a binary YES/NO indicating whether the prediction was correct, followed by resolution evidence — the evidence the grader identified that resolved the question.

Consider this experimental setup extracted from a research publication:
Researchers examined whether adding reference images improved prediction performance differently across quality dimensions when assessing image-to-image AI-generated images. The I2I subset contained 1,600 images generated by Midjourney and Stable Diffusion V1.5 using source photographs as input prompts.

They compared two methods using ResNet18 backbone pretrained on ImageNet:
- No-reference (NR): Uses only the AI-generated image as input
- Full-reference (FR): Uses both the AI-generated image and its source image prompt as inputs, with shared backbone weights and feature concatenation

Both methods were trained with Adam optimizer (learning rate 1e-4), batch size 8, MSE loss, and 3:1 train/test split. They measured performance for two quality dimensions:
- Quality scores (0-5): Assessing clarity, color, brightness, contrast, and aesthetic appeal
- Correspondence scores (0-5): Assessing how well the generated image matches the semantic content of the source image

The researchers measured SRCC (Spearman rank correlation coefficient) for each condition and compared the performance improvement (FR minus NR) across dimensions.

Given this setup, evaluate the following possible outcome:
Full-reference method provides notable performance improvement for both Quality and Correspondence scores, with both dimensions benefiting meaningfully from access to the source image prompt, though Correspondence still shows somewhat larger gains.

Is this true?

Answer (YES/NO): YES